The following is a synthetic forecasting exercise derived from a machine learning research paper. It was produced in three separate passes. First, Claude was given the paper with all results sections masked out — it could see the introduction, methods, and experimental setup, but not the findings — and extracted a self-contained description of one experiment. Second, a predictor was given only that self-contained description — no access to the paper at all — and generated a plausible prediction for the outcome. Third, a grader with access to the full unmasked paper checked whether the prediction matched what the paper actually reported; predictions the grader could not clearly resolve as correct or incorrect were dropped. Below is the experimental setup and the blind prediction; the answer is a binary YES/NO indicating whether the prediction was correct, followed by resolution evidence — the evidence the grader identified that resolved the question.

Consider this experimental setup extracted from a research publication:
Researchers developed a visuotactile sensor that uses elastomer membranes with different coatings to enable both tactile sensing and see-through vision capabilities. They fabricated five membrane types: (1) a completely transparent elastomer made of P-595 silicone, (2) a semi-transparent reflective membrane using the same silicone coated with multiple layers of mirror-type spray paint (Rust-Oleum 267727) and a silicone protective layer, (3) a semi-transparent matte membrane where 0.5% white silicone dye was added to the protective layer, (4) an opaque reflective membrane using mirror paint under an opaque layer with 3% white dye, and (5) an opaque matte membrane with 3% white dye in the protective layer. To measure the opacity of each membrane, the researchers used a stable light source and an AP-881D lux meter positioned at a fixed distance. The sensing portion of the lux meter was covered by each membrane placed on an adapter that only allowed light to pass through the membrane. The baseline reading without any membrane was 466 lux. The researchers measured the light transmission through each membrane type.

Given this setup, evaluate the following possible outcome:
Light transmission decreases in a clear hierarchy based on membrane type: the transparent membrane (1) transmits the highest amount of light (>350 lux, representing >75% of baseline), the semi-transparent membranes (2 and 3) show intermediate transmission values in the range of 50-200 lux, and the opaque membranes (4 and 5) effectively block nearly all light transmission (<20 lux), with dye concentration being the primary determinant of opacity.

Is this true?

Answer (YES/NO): NO